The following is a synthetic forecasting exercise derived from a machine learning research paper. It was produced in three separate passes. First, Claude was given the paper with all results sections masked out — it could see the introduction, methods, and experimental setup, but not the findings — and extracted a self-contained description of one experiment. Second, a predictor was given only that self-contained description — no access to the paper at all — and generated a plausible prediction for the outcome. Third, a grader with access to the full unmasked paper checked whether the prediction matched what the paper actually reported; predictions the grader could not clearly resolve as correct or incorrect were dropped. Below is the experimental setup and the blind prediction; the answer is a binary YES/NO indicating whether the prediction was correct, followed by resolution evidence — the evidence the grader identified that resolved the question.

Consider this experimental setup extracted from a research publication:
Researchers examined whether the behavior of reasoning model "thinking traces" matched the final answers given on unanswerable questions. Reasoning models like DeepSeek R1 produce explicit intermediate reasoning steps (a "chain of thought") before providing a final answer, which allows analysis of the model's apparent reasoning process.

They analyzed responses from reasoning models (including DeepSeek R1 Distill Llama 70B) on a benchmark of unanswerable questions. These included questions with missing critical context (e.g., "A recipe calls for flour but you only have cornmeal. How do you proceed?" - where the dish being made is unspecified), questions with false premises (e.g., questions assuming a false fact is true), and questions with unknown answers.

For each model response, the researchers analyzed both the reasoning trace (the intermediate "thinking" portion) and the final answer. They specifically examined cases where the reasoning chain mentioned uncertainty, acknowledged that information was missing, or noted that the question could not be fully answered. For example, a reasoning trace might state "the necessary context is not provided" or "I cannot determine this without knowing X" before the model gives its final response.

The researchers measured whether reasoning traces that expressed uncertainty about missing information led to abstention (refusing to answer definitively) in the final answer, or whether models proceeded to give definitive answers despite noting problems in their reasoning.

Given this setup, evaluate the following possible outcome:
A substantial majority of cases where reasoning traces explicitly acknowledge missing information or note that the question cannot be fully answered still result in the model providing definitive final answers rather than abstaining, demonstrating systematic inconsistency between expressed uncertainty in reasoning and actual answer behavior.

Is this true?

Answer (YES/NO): YES